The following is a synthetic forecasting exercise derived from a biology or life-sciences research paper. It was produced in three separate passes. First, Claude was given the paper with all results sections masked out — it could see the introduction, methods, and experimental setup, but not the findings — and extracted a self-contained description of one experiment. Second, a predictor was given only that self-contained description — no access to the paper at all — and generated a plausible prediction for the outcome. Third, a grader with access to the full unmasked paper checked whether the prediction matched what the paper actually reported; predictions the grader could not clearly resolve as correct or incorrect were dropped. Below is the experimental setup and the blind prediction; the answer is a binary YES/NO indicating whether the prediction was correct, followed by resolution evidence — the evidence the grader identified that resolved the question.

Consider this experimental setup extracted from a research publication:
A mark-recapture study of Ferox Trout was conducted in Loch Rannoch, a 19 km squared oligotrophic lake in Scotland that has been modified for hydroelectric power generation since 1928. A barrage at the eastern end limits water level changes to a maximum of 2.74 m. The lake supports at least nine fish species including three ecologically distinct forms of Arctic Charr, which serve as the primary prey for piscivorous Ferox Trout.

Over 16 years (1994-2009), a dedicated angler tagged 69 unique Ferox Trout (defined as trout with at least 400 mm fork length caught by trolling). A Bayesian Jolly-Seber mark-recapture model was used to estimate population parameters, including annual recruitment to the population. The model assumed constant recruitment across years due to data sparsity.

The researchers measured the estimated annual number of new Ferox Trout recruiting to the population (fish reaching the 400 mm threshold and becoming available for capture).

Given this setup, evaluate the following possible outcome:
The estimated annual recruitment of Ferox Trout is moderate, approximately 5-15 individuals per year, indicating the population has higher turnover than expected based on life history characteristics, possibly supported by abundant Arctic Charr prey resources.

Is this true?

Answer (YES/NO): NO